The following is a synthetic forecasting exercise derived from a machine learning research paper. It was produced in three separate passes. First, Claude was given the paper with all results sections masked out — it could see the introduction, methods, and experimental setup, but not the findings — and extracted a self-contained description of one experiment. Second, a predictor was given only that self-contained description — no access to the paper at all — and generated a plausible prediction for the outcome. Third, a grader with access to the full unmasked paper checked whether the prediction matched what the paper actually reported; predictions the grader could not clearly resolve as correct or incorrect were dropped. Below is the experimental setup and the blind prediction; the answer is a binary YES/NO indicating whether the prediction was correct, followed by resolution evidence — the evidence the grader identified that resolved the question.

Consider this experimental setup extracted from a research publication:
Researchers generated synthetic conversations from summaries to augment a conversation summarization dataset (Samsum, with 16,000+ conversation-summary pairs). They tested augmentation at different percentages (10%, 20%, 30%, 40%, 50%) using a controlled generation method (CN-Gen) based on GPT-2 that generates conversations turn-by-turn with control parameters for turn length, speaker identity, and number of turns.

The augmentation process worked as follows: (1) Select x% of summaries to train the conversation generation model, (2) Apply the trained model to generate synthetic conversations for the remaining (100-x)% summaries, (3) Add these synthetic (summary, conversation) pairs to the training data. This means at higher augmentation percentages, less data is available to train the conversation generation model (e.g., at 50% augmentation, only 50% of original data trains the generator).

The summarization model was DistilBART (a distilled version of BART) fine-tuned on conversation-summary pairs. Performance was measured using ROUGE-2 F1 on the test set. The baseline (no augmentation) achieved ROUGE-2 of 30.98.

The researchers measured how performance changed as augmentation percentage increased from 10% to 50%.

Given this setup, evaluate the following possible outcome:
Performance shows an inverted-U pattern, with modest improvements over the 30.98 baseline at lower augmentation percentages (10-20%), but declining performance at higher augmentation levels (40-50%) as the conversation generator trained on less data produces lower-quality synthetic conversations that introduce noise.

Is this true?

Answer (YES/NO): NO